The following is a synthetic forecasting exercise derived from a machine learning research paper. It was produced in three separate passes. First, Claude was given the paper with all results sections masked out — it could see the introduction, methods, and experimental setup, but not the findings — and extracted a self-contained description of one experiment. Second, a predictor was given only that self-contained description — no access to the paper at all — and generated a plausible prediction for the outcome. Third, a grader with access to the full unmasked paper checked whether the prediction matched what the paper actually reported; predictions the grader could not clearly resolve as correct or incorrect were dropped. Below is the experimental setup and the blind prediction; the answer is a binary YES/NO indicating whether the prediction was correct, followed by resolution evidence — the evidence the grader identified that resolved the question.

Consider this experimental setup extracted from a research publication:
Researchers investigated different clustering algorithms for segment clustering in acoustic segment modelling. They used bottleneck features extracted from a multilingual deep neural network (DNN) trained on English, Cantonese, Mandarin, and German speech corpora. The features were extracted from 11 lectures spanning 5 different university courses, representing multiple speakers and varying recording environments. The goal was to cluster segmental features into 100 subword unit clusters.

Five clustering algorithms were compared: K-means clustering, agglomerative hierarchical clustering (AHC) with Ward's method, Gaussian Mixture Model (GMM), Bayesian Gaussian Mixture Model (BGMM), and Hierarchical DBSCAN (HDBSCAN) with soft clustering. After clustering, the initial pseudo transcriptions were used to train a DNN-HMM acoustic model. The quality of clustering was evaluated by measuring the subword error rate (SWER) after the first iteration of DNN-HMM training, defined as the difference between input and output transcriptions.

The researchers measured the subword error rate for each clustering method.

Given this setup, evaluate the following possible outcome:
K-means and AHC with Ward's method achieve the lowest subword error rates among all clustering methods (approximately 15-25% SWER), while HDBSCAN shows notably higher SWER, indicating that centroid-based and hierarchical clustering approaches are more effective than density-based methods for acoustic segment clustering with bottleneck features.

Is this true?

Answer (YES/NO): NO